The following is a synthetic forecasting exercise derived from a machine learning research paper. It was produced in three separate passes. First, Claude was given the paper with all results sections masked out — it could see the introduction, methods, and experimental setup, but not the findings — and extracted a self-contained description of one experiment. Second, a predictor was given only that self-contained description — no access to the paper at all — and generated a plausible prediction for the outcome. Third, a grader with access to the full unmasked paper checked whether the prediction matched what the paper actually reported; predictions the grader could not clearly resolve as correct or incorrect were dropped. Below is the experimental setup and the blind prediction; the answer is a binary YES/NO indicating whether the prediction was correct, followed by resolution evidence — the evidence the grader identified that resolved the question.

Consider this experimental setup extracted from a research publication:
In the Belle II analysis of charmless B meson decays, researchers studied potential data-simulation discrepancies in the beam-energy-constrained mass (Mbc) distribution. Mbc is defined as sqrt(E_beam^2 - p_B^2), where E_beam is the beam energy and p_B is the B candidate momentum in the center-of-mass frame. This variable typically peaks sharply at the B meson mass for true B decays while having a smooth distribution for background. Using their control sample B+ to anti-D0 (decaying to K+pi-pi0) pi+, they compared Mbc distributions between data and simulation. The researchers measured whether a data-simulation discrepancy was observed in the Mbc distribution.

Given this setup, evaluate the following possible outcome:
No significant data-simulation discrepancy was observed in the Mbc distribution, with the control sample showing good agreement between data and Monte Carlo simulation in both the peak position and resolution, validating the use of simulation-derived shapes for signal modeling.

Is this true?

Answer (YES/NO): YES